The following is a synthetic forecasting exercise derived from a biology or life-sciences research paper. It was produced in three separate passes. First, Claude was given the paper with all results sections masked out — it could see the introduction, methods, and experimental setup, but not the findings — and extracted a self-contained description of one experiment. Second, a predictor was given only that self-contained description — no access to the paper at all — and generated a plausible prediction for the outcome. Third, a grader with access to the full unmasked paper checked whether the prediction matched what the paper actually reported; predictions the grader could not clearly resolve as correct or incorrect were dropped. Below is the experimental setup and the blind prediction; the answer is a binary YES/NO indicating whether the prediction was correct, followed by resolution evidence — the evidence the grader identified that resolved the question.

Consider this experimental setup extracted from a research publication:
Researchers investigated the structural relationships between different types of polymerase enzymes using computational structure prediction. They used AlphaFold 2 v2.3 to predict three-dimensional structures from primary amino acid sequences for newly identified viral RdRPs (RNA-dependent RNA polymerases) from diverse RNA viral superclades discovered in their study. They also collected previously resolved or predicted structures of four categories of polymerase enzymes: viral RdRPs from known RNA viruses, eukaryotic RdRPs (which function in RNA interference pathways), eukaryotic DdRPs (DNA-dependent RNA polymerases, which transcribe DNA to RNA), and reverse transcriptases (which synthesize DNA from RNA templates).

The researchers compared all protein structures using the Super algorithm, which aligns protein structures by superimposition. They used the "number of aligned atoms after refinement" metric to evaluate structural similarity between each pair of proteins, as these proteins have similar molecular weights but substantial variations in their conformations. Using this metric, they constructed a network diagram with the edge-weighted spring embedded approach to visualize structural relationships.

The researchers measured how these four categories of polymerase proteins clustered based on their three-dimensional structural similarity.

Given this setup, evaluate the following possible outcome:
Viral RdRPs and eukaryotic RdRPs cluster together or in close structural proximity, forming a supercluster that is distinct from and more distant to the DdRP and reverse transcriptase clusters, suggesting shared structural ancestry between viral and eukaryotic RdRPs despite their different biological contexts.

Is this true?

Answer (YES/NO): NO